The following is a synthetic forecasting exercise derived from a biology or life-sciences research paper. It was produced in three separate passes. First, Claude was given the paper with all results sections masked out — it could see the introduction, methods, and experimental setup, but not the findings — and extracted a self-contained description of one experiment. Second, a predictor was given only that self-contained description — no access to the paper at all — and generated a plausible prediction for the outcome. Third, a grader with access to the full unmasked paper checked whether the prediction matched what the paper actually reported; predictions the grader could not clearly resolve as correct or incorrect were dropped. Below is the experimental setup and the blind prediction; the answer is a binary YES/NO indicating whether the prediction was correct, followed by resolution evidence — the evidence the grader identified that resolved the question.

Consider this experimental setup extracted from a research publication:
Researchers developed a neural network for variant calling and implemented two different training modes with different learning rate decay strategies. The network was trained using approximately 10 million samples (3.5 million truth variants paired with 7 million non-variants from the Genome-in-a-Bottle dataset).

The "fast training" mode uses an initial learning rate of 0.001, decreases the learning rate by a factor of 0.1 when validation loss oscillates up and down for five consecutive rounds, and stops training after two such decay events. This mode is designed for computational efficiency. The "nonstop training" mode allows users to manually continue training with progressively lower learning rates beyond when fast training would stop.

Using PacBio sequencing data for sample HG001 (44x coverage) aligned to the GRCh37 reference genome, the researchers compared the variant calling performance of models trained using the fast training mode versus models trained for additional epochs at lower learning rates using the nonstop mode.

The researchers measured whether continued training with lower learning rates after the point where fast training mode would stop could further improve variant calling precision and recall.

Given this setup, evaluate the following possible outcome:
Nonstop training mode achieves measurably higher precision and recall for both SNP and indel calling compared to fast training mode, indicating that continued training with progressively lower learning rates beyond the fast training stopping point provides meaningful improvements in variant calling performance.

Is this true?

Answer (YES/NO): NO